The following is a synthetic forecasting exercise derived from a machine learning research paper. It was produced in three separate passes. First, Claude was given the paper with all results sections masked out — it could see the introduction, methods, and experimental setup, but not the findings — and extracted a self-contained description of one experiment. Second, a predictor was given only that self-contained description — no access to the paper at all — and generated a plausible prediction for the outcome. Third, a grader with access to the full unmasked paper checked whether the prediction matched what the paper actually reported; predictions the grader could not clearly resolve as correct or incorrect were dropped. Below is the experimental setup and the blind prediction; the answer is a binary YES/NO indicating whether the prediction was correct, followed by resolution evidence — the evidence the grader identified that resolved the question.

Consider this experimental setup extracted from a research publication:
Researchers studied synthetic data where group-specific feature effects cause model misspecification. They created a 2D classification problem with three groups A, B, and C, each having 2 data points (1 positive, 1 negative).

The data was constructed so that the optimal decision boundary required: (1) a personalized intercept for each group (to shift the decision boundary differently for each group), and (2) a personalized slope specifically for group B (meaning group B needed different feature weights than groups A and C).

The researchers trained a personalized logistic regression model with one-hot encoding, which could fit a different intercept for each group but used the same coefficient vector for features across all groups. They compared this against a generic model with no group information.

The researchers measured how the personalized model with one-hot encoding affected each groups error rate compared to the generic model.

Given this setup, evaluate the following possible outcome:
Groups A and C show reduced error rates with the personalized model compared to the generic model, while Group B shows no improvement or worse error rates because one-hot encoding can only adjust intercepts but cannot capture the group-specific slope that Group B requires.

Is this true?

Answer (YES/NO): YES